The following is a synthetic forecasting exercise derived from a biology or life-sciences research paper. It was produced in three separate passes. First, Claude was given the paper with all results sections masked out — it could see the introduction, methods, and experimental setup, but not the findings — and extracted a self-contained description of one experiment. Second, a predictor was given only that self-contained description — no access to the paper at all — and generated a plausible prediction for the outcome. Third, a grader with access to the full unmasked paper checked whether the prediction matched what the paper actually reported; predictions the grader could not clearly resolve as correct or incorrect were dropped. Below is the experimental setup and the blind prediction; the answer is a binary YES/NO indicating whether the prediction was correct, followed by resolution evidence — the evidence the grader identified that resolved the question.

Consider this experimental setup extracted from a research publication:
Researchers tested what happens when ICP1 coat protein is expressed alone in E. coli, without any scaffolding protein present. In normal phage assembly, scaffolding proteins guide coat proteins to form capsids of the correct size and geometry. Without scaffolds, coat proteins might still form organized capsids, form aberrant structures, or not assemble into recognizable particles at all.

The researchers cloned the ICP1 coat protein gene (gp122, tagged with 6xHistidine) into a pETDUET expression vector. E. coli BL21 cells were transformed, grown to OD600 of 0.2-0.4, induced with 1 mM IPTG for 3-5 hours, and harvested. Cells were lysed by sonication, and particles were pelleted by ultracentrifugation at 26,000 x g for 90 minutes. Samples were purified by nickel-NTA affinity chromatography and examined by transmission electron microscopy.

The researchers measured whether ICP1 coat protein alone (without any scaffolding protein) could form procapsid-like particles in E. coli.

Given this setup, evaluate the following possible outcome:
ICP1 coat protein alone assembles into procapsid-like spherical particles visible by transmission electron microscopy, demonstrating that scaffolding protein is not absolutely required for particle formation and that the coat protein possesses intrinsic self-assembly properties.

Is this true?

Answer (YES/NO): NO